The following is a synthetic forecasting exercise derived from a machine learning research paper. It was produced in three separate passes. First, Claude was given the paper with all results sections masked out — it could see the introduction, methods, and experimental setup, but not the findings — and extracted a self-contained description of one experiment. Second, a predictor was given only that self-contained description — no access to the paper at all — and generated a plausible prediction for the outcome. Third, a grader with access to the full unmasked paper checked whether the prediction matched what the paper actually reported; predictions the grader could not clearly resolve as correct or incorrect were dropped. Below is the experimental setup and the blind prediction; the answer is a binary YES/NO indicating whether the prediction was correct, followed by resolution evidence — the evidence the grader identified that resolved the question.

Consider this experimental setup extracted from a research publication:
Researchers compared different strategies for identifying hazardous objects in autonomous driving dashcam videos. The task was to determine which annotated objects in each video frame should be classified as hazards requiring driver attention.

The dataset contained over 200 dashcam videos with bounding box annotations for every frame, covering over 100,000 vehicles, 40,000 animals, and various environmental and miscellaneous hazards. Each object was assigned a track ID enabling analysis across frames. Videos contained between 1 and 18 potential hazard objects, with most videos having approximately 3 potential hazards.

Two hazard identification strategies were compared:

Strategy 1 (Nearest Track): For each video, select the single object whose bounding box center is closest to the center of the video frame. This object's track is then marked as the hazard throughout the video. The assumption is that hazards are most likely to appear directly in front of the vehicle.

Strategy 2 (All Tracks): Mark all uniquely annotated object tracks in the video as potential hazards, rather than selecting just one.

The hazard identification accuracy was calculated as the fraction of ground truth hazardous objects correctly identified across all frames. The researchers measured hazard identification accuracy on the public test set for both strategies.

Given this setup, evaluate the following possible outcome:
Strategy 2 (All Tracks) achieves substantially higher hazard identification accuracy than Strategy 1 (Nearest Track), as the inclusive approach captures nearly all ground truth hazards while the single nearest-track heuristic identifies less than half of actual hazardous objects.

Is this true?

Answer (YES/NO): NO